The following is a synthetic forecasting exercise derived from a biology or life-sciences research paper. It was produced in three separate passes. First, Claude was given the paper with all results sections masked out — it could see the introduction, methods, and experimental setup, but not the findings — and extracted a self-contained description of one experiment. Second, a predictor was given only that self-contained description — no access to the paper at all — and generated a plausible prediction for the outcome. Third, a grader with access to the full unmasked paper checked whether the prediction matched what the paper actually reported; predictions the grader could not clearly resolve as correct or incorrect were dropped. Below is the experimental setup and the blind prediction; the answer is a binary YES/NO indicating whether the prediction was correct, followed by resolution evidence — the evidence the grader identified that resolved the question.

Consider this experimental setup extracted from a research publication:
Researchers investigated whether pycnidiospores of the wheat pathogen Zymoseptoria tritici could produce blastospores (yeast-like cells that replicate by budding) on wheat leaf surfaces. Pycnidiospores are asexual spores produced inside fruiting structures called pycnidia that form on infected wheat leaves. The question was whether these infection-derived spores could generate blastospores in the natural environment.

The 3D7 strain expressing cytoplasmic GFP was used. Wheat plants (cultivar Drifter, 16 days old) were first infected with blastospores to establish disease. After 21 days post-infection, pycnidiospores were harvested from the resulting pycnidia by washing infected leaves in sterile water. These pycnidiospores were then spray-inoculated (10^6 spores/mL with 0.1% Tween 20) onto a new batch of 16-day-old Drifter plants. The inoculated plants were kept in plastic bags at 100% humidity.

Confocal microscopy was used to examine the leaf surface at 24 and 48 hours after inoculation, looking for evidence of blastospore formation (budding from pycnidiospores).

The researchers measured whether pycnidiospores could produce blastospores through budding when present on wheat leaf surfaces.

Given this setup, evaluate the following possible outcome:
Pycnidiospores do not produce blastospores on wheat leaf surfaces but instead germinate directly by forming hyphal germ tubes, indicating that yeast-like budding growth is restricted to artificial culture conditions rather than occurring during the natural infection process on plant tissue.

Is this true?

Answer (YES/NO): NO